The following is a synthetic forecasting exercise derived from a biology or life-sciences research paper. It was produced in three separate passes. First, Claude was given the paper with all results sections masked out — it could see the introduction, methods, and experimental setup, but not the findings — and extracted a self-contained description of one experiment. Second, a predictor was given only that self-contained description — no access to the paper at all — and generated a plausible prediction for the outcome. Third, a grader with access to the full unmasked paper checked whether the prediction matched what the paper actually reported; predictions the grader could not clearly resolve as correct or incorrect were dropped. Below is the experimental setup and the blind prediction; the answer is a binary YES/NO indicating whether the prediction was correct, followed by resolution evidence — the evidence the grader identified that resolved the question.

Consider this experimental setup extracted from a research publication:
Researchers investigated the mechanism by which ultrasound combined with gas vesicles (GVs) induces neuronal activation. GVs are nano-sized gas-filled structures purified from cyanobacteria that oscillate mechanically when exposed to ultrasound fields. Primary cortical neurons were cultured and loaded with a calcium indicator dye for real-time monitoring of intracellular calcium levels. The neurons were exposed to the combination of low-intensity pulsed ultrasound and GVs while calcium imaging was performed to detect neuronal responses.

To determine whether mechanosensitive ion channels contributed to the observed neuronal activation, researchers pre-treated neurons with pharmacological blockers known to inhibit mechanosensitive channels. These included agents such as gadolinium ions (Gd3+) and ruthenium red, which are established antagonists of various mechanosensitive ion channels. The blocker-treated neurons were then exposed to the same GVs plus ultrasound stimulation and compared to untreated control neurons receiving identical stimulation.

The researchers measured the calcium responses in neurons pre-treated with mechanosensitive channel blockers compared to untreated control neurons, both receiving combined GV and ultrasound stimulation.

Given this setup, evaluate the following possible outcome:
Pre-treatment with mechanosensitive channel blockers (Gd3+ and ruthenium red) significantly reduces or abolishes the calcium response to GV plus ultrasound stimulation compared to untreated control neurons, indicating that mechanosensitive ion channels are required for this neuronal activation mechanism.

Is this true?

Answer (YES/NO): YES